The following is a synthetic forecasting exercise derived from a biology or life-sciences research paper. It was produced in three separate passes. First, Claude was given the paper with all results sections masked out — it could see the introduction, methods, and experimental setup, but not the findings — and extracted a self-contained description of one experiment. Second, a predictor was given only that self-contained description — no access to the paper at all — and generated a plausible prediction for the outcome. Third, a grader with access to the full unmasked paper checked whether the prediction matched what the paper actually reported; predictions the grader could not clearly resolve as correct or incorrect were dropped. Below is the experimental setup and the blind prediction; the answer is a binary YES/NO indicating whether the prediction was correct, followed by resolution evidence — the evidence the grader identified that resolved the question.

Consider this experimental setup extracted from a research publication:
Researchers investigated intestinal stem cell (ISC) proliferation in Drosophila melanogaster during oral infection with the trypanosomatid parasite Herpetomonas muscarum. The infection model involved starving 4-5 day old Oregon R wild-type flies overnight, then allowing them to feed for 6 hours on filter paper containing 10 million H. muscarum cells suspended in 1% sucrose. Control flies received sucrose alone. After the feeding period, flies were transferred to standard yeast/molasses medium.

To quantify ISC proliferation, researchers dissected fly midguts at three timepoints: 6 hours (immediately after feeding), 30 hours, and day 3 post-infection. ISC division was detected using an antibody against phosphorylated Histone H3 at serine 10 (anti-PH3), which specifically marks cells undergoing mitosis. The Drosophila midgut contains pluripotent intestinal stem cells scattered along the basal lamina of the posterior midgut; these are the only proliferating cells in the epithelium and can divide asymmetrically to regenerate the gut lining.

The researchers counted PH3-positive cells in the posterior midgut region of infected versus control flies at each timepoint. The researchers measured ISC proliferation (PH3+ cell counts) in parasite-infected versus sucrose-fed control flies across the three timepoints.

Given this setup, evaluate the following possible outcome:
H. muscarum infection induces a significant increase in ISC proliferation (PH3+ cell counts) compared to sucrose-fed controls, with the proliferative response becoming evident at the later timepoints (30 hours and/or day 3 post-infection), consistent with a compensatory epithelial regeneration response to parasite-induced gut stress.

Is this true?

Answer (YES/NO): NO